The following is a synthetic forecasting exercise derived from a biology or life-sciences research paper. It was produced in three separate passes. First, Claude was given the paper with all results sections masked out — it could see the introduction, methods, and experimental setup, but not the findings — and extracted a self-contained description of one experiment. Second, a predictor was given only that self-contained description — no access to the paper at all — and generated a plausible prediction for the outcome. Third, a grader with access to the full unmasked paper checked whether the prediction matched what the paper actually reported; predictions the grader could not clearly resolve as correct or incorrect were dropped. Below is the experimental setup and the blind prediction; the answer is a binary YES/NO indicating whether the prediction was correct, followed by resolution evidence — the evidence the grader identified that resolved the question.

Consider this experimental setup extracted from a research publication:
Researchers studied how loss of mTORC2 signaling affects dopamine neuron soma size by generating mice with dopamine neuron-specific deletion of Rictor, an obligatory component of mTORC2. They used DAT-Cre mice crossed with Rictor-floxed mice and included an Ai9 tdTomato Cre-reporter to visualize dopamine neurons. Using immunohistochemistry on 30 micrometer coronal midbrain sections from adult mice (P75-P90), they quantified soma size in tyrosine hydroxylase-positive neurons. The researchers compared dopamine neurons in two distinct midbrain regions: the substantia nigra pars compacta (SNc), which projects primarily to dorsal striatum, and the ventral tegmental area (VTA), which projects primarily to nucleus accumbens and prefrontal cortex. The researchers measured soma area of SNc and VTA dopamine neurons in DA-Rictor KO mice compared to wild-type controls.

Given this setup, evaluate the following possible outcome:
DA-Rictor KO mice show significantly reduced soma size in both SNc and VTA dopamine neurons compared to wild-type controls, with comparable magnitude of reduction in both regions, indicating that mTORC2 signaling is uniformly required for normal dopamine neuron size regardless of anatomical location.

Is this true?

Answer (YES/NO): YES